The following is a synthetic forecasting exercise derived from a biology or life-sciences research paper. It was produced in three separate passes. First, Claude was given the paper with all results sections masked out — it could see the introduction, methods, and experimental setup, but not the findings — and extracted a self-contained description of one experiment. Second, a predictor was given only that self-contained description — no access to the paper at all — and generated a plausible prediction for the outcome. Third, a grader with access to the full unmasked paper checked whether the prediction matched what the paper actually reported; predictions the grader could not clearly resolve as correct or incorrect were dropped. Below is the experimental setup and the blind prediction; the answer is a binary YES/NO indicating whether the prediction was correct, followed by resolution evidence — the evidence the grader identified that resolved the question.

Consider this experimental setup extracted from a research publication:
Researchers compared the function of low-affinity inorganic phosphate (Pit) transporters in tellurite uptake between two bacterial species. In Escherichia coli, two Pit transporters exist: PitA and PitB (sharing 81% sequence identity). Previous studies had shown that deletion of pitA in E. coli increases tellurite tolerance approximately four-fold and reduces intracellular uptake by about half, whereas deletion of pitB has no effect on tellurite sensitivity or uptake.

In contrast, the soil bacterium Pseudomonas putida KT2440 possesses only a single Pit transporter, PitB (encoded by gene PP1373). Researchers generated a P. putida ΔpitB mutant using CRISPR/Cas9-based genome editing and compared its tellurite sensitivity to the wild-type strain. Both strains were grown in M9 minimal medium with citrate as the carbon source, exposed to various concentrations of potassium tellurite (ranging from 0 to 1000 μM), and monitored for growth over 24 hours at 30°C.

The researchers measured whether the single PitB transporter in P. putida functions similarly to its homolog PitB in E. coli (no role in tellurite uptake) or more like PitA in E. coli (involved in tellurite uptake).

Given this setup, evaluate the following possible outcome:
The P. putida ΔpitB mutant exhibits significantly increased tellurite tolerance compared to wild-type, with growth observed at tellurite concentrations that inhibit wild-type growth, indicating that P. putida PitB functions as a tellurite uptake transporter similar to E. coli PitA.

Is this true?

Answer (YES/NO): YES